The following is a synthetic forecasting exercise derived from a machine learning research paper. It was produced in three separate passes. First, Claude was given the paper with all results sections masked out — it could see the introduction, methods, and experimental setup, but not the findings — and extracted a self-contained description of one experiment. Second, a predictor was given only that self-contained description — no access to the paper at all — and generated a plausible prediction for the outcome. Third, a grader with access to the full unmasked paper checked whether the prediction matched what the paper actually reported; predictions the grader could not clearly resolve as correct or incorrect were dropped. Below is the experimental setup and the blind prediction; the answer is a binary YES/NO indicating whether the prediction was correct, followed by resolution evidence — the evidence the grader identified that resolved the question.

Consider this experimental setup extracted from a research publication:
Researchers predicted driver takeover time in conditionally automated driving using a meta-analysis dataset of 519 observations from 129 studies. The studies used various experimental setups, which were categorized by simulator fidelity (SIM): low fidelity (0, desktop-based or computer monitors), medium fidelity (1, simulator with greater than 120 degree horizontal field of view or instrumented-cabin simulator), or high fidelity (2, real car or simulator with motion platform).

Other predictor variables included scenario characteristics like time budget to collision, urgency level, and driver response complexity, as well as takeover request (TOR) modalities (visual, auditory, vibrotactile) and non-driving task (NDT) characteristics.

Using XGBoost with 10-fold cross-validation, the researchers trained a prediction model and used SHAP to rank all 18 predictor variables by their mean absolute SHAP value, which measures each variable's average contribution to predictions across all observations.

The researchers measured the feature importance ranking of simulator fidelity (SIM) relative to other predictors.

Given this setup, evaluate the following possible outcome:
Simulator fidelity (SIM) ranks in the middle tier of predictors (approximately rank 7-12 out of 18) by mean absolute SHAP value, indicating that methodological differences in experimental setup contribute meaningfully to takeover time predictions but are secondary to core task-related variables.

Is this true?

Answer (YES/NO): NO